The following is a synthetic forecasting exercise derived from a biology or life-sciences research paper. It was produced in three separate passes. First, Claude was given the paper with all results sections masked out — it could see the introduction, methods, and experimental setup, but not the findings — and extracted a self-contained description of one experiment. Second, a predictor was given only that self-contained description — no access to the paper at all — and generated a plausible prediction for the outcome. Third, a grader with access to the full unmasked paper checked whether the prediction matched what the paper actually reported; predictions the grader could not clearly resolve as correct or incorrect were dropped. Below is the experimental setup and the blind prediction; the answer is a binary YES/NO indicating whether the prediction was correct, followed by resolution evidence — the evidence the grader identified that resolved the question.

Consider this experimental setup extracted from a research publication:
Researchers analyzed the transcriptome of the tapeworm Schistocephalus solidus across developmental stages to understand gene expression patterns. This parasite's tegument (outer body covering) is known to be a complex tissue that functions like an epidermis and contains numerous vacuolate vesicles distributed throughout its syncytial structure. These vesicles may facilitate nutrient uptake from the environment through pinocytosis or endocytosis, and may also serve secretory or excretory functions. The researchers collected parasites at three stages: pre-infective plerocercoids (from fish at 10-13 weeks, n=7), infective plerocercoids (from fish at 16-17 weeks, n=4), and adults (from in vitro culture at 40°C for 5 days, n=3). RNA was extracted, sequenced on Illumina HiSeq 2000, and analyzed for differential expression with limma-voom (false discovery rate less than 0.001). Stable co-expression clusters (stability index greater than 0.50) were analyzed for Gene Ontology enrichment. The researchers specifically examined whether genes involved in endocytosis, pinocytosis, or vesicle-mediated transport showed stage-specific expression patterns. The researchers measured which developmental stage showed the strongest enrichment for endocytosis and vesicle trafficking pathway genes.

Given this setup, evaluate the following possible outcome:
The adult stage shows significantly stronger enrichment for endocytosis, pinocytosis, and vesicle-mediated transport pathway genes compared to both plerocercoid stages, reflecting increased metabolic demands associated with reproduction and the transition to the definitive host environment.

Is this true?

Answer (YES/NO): YES